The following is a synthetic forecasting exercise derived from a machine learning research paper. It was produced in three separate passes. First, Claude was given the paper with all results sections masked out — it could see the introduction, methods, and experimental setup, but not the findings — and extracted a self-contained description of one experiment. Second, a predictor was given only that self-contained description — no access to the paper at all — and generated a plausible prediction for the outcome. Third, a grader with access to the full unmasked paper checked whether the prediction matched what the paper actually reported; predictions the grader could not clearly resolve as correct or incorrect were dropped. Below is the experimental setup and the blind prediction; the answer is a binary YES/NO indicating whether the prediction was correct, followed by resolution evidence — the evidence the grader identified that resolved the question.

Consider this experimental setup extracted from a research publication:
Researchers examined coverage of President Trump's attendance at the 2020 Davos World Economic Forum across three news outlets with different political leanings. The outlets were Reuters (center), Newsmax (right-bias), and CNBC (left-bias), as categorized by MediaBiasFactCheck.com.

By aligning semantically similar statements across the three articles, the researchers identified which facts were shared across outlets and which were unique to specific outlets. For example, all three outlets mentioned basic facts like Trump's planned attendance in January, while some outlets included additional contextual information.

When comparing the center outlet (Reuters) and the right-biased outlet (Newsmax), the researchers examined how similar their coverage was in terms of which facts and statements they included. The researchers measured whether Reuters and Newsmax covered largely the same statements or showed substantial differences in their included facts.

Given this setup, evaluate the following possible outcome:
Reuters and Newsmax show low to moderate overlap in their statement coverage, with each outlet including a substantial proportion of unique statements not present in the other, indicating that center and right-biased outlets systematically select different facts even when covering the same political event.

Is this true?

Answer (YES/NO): NO